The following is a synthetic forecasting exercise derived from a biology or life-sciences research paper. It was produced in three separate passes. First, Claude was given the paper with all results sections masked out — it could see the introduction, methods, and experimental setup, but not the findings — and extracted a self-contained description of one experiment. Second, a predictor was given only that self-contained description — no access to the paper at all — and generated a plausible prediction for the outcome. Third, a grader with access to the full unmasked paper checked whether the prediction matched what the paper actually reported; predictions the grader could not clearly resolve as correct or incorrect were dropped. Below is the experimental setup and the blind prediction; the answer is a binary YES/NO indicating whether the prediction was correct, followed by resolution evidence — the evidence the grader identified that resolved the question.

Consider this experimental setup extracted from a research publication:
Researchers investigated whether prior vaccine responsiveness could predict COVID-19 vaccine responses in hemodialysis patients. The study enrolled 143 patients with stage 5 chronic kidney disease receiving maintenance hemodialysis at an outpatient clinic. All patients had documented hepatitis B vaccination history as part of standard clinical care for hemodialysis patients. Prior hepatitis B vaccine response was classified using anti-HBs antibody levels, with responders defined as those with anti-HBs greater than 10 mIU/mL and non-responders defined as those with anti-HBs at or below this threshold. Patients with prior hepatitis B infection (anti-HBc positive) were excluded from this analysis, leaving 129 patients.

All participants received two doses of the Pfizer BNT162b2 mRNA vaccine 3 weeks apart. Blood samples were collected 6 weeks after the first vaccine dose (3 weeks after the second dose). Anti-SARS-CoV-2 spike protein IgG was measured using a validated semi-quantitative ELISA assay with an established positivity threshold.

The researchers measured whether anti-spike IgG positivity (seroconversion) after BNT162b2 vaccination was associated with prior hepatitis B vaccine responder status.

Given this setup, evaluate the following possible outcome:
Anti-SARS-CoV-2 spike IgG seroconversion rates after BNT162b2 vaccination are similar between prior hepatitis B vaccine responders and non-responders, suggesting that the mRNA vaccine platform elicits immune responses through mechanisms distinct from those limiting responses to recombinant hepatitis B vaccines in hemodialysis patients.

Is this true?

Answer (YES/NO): YES